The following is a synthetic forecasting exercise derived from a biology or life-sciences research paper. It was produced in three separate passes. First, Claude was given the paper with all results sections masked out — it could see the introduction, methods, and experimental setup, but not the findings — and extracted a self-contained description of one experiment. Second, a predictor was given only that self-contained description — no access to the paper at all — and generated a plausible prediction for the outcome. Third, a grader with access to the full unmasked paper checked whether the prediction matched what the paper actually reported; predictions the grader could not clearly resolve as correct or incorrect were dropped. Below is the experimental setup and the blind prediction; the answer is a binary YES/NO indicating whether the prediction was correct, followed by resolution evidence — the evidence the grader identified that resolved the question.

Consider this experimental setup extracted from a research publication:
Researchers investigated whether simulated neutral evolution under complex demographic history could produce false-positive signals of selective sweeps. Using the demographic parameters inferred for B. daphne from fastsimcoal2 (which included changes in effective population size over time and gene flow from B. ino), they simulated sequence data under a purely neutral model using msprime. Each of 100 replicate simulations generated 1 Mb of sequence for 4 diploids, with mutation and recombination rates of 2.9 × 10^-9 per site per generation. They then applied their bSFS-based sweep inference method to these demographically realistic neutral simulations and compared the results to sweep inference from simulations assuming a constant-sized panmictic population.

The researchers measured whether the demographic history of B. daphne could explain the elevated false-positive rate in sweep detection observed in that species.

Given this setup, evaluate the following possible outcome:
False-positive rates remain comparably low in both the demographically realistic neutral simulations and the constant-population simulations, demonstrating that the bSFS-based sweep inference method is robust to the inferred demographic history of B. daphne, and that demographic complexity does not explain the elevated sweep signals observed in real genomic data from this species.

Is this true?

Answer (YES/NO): NO